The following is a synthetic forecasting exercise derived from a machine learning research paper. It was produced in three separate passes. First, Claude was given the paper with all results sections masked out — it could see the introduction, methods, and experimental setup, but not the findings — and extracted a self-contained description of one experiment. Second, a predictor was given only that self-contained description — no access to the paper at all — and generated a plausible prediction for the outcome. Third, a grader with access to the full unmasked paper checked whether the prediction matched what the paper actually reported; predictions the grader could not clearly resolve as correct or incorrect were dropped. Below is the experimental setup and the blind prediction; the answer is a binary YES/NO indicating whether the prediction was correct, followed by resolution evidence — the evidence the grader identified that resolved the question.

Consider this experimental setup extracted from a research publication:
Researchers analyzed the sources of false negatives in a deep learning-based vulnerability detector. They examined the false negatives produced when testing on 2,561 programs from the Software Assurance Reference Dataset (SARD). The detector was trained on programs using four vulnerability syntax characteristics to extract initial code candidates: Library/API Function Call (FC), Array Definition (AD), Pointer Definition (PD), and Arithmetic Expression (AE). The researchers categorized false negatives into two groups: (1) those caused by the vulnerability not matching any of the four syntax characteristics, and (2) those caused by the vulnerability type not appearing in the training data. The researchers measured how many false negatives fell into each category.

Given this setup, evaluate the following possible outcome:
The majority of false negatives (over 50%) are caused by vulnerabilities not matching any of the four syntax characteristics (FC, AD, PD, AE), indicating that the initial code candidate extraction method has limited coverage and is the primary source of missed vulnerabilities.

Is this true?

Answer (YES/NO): NO